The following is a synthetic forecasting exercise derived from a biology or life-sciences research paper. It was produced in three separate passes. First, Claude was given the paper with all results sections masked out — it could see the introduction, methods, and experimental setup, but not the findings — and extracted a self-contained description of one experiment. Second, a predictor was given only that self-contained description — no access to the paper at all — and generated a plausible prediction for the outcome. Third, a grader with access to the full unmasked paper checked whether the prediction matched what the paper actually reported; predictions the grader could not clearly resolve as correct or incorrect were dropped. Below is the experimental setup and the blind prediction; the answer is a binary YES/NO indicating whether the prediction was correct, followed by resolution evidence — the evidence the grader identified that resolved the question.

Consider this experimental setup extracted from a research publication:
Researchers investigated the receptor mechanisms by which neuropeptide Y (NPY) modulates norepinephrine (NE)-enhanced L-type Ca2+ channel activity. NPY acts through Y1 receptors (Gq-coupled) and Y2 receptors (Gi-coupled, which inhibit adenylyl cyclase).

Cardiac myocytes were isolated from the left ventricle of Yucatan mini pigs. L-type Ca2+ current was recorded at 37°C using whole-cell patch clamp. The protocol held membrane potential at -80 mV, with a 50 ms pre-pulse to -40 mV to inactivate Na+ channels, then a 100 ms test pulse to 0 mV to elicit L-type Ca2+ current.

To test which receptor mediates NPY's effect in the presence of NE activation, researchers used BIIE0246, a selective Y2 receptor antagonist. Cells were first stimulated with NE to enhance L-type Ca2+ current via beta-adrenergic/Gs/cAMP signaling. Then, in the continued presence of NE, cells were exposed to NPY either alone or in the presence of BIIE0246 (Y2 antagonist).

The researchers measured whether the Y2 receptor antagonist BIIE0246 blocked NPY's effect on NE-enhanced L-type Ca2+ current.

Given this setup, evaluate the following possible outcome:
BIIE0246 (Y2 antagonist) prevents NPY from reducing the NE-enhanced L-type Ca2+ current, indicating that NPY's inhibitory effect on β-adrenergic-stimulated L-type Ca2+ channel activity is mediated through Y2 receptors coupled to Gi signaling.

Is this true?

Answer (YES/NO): YES